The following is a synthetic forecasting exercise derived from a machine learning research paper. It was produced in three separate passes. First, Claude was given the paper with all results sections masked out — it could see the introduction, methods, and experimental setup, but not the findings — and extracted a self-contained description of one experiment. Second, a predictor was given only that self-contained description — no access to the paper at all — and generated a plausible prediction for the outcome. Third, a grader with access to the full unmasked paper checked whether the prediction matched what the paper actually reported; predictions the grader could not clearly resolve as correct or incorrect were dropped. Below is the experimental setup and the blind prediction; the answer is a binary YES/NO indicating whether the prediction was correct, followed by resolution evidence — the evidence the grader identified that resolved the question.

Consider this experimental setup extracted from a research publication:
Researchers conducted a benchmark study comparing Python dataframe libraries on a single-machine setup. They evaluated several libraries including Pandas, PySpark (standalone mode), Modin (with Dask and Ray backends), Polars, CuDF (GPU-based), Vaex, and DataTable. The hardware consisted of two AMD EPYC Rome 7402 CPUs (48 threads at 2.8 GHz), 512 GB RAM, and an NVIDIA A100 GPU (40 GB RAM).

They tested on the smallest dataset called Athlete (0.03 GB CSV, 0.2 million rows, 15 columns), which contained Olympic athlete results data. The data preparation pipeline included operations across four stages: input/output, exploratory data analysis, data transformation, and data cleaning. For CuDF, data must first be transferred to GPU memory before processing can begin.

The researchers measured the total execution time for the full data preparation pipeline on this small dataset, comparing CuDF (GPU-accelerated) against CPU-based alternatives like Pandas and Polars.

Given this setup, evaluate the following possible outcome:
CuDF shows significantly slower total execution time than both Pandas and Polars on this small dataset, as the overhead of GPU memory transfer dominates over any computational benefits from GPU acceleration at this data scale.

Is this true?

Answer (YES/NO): NO